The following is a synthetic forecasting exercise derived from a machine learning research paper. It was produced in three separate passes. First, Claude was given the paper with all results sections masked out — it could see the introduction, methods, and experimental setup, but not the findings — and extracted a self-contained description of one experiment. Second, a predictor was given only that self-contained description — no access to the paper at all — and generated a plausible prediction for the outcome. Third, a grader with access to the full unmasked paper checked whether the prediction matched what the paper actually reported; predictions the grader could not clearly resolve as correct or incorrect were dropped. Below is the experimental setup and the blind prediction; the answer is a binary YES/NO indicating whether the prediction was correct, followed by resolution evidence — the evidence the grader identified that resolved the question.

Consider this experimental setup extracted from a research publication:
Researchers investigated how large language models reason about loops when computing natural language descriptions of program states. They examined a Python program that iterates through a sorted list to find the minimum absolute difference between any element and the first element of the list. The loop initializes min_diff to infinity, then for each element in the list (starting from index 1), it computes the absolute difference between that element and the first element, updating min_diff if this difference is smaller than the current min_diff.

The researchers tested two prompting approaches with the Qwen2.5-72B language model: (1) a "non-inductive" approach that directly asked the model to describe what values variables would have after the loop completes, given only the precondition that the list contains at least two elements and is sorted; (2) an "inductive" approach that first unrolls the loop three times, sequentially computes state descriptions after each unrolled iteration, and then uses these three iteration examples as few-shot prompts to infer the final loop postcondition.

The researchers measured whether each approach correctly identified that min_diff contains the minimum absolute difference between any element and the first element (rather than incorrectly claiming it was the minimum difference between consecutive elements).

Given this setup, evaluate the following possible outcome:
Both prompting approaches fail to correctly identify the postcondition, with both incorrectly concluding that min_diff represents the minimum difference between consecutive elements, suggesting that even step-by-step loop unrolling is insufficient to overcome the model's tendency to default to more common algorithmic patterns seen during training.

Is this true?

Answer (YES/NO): NO